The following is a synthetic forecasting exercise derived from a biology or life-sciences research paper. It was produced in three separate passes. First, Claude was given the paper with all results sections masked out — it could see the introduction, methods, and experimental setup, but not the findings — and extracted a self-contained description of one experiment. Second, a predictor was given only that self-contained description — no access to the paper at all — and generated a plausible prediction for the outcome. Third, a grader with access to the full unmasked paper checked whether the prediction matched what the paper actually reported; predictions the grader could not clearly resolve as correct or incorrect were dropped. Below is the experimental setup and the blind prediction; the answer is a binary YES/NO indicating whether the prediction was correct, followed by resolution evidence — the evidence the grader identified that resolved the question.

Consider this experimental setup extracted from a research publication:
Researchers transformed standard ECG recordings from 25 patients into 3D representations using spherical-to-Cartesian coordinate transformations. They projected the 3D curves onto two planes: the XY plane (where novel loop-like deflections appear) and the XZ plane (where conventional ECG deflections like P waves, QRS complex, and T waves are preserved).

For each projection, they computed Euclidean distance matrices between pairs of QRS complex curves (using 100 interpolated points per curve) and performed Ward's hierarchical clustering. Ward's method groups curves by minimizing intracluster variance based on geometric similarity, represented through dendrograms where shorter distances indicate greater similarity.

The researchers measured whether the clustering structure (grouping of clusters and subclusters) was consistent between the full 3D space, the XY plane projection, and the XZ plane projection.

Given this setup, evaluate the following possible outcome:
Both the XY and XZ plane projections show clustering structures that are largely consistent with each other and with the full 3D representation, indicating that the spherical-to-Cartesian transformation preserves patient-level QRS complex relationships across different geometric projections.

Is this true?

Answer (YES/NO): YES